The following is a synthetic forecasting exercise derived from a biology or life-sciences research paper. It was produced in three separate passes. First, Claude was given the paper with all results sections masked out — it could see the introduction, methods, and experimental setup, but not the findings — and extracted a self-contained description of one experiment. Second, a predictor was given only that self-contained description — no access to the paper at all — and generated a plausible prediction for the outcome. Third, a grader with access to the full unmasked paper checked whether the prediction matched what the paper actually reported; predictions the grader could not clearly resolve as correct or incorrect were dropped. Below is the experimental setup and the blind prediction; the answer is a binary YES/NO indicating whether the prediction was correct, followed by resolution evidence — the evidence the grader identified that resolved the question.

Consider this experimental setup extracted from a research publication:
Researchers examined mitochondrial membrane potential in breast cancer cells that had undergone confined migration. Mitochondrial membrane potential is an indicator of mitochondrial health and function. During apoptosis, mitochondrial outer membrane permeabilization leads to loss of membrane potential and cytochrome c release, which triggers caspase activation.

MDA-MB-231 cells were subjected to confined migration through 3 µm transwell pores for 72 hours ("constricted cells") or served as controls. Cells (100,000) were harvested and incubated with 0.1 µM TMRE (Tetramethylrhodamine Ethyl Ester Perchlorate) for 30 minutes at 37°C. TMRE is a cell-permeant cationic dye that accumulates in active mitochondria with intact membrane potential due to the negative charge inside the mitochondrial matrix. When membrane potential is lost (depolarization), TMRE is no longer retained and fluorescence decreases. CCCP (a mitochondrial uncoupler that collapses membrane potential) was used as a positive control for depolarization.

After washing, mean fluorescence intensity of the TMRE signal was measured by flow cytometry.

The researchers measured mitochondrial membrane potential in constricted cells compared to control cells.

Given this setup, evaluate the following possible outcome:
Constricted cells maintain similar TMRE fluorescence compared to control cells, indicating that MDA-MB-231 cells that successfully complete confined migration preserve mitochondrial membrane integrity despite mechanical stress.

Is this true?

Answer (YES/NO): YES